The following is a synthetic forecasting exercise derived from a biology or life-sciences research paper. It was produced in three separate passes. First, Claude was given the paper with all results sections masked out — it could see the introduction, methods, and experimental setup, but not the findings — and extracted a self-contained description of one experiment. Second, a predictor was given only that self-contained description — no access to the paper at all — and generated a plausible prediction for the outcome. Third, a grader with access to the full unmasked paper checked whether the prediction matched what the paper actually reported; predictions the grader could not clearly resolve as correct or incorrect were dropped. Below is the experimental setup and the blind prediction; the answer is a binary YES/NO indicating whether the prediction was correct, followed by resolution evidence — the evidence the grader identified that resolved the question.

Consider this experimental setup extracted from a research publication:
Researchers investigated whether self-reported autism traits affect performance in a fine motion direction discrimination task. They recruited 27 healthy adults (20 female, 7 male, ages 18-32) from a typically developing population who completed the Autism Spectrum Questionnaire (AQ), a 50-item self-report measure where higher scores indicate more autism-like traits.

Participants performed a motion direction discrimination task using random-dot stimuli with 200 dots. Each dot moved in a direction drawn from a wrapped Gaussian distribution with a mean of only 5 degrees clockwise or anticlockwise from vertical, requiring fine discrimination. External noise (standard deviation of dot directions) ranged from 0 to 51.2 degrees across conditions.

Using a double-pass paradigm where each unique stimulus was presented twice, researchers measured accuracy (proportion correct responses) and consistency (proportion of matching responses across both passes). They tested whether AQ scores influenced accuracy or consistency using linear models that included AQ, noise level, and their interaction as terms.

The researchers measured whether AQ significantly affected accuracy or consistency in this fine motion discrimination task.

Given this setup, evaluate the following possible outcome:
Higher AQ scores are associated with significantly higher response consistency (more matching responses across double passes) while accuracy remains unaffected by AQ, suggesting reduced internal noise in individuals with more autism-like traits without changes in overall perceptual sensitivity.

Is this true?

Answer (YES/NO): NO